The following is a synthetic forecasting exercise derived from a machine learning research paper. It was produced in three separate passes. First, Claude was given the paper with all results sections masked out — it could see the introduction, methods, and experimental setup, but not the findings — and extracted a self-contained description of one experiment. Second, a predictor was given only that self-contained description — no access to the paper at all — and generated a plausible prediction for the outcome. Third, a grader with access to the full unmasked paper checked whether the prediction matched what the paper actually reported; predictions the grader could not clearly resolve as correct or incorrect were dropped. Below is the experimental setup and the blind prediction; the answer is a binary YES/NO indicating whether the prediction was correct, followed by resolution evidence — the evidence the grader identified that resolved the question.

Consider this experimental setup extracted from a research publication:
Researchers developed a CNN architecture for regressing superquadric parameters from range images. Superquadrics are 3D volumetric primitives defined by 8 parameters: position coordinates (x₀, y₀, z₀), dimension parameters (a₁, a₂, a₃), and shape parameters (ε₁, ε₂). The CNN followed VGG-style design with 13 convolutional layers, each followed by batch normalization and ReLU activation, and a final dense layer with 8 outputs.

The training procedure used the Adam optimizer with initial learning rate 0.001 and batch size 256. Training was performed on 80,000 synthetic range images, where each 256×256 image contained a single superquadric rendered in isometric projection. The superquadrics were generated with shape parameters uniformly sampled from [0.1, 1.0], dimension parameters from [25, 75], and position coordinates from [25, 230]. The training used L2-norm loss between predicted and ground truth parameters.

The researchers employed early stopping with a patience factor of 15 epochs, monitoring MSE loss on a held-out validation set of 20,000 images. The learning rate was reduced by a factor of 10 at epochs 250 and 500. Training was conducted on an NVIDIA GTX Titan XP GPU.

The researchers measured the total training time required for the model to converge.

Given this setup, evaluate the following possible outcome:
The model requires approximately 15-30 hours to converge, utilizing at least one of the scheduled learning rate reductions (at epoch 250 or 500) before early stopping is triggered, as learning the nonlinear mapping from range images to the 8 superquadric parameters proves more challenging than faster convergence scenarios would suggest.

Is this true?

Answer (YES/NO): NO